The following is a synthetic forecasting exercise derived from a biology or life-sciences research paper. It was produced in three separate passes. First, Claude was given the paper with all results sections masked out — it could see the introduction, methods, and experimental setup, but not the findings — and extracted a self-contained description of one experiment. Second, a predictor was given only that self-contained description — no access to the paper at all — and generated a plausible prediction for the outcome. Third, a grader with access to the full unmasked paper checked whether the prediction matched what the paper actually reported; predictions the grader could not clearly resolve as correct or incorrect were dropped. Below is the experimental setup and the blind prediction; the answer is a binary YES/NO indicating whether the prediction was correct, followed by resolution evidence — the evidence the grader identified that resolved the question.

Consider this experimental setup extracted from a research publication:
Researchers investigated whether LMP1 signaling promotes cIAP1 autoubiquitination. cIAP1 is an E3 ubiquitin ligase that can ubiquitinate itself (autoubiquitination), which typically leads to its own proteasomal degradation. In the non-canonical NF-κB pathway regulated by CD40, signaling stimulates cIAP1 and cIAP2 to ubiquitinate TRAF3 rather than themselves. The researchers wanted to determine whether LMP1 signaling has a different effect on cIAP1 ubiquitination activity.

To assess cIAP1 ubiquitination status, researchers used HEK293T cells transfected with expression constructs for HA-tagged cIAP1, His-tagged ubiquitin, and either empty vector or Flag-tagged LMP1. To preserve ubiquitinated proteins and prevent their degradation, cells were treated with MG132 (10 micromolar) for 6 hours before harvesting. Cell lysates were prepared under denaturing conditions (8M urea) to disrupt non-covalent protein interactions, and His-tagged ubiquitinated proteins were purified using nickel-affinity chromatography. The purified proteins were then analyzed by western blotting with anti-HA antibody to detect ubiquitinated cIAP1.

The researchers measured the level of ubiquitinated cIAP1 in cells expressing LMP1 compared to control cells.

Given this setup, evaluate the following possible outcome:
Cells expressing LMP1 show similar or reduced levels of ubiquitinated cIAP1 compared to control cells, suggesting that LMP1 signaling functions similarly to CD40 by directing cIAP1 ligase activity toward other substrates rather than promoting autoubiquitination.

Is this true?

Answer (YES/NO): NO